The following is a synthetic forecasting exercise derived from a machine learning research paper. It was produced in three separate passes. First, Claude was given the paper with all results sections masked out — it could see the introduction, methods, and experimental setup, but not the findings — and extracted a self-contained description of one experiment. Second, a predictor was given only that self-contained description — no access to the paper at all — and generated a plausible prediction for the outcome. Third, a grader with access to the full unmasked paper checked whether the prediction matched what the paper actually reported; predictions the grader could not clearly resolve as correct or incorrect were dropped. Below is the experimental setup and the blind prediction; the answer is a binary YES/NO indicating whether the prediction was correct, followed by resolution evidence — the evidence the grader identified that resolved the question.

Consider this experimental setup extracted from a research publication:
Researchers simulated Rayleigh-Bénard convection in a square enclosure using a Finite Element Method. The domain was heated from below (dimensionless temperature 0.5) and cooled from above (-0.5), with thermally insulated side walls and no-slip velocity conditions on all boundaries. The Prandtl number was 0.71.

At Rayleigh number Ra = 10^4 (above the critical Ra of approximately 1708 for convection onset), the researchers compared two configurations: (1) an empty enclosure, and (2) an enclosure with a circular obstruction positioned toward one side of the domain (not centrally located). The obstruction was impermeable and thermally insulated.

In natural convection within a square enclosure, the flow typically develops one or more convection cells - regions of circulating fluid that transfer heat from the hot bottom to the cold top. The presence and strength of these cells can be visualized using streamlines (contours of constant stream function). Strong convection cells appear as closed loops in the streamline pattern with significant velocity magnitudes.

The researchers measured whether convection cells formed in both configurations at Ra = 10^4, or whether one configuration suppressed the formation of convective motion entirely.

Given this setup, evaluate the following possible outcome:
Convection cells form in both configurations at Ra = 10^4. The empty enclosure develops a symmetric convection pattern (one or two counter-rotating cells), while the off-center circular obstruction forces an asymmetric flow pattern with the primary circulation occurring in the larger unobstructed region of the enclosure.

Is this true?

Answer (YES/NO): NO